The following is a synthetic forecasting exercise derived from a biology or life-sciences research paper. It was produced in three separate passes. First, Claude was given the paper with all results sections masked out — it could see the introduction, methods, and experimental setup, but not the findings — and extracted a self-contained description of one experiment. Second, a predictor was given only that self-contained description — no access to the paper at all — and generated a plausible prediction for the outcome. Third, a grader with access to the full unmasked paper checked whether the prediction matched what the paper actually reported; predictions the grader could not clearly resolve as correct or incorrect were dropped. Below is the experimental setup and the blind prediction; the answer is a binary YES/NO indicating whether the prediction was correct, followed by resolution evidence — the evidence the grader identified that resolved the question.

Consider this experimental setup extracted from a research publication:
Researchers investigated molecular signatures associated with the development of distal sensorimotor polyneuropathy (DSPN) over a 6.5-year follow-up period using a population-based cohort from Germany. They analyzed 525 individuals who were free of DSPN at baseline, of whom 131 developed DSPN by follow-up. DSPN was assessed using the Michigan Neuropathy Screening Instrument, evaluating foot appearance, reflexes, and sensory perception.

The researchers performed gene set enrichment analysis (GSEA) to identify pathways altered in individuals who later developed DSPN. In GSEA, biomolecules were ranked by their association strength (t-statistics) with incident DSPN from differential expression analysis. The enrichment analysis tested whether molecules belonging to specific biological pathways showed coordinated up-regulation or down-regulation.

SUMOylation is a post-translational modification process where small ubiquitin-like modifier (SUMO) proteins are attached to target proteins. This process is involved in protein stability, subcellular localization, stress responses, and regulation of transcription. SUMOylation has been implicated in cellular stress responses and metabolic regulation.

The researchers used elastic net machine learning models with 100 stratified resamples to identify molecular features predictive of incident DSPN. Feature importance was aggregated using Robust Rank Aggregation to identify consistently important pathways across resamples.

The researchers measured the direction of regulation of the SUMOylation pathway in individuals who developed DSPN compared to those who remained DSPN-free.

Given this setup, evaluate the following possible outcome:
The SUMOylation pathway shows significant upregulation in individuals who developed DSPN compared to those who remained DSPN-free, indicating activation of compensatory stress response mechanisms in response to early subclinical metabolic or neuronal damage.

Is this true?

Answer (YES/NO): NO